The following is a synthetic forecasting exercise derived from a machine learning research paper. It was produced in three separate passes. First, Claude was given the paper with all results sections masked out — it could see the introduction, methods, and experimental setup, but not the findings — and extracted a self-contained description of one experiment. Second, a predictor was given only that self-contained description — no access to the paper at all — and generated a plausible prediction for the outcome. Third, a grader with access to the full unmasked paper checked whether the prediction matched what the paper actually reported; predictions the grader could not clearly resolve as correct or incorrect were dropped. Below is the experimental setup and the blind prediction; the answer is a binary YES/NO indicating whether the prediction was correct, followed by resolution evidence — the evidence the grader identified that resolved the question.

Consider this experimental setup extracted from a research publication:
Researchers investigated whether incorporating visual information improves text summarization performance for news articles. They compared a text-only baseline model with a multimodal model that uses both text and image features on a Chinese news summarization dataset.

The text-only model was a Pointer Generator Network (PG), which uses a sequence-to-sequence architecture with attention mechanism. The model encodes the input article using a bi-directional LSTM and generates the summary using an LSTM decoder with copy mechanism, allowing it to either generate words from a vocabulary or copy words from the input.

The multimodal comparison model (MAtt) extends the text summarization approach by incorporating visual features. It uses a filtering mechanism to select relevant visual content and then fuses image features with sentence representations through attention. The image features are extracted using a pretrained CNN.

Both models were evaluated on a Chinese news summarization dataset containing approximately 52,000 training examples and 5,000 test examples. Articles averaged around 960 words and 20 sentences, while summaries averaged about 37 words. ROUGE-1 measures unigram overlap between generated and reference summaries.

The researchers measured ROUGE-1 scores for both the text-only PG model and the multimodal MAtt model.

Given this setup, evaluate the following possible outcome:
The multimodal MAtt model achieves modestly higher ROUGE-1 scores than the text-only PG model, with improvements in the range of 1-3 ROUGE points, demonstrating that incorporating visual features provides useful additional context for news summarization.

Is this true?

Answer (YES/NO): NO